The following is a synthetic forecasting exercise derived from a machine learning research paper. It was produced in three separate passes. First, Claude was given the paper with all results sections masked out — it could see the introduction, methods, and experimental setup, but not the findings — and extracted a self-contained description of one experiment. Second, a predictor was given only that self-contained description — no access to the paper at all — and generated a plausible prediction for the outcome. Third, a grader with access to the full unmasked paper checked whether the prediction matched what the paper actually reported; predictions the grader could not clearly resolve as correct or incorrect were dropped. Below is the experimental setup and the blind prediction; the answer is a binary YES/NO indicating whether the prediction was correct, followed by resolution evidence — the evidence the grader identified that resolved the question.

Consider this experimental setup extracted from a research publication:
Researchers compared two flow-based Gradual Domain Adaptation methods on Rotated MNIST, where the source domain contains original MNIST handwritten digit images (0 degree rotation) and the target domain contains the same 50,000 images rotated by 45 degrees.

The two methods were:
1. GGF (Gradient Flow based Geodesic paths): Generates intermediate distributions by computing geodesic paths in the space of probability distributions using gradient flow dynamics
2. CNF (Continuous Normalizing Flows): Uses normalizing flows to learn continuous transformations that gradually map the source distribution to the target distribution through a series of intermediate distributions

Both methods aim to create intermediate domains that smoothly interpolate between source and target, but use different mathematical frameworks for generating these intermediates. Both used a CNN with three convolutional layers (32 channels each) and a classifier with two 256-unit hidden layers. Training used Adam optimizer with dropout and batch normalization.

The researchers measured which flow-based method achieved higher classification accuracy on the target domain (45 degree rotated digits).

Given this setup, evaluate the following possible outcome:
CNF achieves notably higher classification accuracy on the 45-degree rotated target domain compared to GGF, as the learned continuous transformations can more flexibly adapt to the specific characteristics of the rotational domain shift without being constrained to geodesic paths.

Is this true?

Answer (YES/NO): NO